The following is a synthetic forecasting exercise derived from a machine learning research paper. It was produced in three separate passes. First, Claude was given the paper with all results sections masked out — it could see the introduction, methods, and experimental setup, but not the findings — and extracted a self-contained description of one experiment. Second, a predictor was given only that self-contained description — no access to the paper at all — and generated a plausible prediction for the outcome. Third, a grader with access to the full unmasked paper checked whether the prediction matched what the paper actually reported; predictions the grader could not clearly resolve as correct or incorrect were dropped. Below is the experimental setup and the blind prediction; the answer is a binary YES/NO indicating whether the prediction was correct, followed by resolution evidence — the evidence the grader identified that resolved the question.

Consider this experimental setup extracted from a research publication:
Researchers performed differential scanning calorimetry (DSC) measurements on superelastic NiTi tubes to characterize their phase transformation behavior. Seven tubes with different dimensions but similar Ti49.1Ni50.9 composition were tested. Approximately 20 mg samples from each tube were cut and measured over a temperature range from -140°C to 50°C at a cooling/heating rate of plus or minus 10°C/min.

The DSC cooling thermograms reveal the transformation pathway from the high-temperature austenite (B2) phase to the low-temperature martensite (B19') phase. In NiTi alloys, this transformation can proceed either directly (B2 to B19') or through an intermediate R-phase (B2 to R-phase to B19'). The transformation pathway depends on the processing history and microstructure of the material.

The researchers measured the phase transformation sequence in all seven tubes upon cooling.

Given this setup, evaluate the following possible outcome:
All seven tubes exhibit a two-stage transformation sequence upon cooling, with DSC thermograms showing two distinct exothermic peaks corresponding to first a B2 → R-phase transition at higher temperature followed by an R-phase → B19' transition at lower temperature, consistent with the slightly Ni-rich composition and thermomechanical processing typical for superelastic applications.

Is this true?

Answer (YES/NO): YES